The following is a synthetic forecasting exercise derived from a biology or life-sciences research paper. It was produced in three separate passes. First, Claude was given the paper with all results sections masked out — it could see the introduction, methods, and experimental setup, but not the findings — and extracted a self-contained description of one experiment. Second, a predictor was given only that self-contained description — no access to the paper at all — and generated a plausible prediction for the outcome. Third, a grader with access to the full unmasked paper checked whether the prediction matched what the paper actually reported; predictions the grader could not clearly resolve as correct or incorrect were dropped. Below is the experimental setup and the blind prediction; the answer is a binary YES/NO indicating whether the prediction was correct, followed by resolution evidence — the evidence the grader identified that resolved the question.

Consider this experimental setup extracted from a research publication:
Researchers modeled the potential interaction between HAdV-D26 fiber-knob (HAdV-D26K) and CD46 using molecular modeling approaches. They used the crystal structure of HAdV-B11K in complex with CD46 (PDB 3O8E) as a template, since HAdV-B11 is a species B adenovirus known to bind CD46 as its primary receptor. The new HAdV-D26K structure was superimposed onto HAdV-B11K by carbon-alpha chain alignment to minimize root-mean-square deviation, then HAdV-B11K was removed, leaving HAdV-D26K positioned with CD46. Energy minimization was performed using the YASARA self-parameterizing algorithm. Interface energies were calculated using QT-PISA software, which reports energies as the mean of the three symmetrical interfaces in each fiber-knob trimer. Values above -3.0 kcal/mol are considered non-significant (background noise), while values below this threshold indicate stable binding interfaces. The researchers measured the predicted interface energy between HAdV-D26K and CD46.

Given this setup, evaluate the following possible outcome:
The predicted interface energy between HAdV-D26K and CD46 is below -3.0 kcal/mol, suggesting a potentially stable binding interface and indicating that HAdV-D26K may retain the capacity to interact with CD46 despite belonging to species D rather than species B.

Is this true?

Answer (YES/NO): NO